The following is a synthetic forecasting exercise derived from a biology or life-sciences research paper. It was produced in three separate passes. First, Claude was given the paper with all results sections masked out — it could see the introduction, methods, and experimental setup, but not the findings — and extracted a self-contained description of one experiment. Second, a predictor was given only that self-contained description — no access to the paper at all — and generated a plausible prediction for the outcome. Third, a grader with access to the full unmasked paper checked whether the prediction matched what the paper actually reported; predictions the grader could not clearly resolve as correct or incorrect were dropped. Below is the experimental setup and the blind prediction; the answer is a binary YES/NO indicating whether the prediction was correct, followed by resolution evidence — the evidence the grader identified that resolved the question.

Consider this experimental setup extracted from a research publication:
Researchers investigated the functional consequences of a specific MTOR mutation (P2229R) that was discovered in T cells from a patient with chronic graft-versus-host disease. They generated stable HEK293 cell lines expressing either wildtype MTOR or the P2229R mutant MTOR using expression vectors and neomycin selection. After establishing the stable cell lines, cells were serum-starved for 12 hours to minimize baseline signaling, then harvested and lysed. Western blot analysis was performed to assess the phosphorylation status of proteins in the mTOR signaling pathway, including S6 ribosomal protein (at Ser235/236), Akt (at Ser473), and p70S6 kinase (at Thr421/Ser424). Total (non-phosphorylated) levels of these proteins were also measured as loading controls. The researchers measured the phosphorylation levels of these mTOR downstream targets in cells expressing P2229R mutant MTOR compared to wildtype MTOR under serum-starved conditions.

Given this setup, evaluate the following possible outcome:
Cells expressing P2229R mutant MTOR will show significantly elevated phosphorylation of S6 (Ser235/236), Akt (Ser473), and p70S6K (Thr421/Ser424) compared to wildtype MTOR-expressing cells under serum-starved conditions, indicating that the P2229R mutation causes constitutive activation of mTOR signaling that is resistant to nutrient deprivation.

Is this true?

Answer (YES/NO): YES